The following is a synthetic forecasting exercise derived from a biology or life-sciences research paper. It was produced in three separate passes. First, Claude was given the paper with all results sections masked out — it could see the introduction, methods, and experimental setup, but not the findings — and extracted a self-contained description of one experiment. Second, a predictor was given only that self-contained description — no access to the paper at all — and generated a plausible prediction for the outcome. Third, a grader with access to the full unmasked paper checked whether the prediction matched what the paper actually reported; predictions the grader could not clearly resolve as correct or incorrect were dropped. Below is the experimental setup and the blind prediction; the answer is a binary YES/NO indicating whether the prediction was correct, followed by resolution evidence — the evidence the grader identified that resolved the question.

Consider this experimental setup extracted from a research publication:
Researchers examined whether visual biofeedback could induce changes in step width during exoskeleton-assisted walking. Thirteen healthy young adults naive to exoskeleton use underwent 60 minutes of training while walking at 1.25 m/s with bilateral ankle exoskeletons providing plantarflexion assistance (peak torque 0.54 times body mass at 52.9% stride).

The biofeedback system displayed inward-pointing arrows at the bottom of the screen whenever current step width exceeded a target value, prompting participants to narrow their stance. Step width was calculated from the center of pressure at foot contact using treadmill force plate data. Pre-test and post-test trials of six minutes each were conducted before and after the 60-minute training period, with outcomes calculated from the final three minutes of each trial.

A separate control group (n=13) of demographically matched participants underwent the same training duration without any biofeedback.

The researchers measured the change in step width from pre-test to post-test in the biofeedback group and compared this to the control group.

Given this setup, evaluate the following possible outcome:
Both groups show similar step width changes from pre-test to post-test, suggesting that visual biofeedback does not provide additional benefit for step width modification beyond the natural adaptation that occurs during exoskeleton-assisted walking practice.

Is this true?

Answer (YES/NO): NO